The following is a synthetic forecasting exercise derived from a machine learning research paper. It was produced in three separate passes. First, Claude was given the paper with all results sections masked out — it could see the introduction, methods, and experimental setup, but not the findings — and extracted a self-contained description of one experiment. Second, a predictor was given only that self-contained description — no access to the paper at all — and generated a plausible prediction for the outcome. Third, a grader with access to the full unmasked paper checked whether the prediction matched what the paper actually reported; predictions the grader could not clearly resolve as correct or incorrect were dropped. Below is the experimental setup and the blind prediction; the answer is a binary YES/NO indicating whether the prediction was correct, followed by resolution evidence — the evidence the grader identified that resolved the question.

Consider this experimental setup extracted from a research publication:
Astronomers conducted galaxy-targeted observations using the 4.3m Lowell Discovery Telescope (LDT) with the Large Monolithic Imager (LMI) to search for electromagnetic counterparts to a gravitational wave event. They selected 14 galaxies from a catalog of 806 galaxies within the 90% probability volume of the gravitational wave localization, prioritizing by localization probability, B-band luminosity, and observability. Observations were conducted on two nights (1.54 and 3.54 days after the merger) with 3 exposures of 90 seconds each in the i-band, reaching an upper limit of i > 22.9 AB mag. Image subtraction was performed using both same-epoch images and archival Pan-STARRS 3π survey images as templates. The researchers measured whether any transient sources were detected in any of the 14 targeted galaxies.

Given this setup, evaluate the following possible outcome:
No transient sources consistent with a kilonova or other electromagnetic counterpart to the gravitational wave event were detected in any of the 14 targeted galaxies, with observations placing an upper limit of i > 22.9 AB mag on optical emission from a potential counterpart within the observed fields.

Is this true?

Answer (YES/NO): YES